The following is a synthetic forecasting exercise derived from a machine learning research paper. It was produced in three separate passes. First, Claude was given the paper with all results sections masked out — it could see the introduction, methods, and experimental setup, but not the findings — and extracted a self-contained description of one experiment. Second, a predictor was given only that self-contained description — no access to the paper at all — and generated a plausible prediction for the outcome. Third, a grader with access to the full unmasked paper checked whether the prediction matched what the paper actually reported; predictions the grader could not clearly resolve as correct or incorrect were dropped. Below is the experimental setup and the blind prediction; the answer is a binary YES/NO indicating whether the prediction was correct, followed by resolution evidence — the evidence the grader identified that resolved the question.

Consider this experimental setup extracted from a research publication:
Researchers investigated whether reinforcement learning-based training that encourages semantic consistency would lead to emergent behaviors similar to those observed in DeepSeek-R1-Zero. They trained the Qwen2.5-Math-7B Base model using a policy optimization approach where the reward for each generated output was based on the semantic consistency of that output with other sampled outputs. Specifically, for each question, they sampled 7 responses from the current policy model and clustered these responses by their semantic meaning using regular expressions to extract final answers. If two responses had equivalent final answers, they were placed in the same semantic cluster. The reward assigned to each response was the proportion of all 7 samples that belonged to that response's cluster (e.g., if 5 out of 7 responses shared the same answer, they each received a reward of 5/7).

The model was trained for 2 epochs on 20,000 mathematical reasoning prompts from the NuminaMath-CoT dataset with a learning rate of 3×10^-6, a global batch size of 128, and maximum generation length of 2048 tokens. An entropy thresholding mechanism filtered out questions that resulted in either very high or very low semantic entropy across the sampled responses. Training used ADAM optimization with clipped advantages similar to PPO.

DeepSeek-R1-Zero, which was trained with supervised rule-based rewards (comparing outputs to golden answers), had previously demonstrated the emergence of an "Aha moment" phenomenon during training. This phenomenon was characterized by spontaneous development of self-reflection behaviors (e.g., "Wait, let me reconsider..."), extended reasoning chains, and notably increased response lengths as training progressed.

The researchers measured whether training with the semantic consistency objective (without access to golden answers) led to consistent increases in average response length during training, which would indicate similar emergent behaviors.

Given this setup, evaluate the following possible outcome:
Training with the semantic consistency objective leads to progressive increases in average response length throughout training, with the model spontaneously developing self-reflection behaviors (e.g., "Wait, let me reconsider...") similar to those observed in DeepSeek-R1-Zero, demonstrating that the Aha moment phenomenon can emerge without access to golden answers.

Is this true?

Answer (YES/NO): NO